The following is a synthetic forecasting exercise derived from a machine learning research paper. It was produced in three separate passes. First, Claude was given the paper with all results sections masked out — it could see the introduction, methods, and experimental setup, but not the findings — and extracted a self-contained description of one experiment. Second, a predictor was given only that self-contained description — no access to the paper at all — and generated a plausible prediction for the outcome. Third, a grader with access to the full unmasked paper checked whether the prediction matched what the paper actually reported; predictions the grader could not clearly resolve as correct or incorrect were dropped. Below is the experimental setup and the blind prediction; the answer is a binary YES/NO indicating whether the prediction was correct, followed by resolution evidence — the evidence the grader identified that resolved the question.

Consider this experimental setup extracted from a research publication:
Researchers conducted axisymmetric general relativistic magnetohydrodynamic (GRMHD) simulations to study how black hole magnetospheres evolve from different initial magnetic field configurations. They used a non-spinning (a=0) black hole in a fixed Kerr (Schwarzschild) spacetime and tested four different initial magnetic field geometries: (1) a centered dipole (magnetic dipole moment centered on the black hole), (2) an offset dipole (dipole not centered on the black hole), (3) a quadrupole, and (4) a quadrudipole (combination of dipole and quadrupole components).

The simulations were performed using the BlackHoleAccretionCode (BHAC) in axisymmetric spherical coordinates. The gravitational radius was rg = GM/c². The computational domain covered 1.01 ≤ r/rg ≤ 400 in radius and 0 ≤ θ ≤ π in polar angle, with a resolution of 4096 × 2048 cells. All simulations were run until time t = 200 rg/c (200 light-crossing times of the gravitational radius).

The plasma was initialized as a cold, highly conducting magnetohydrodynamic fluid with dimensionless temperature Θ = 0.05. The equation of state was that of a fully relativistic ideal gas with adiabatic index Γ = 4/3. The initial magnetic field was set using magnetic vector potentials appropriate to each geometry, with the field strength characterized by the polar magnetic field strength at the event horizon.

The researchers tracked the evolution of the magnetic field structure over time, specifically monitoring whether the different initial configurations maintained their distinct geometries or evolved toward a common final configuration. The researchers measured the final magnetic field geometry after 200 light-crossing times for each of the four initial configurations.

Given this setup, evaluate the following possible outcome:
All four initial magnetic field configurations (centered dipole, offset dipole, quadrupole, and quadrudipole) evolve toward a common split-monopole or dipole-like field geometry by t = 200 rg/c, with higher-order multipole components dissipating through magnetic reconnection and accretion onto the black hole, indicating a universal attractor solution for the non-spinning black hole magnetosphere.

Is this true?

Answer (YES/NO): YES